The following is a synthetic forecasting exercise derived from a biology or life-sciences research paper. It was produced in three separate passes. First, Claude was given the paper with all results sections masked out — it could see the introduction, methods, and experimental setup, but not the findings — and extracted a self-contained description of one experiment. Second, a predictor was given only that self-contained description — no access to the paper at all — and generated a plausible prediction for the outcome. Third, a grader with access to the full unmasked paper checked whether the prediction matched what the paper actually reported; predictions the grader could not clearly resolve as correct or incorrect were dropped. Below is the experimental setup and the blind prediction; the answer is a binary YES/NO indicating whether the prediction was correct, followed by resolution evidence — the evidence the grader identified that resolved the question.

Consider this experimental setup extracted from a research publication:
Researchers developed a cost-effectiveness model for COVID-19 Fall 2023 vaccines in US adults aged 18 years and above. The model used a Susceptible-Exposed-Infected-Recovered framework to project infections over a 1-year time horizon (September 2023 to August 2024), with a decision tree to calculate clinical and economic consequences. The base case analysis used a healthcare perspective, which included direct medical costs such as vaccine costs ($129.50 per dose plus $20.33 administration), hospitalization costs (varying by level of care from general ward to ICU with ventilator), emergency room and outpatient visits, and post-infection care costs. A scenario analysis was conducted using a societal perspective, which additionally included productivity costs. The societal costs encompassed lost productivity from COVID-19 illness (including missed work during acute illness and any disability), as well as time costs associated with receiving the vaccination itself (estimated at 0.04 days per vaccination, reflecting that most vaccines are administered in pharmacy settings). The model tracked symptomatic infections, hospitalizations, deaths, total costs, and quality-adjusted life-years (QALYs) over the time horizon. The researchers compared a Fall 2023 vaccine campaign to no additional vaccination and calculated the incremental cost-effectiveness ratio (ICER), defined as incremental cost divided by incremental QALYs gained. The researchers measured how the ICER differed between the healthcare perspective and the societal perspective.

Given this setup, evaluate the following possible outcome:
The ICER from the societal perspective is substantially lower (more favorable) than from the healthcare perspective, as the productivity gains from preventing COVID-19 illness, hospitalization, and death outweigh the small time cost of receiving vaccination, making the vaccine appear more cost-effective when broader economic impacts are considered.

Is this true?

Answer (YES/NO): YES